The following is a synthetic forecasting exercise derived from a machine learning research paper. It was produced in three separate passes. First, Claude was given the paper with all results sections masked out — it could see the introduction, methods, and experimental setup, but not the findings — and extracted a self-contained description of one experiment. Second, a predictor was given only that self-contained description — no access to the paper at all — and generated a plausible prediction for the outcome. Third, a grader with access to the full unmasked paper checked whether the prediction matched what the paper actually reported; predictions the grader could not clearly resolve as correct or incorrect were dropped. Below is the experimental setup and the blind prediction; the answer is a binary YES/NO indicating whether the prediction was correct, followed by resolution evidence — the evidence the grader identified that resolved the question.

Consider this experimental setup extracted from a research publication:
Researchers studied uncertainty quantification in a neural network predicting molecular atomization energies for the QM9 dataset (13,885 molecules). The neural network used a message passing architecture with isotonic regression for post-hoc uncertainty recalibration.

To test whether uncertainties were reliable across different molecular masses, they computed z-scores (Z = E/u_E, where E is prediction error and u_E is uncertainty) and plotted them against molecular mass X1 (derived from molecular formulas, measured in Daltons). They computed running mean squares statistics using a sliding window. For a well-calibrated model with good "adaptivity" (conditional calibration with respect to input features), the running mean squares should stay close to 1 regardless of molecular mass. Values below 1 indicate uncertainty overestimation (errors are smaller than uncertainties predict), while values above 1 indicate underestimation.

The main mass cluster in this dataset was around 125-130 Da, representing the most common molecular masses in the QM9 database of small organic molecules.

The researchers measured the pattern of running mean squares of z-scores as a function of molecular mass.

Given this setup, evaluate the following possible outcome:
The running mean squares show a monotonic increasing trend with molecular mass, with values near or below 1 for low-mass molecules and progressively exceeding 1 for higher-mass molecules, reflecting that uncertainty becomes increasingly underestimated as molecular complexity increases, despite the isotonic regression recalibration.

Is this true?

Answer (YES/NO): YES